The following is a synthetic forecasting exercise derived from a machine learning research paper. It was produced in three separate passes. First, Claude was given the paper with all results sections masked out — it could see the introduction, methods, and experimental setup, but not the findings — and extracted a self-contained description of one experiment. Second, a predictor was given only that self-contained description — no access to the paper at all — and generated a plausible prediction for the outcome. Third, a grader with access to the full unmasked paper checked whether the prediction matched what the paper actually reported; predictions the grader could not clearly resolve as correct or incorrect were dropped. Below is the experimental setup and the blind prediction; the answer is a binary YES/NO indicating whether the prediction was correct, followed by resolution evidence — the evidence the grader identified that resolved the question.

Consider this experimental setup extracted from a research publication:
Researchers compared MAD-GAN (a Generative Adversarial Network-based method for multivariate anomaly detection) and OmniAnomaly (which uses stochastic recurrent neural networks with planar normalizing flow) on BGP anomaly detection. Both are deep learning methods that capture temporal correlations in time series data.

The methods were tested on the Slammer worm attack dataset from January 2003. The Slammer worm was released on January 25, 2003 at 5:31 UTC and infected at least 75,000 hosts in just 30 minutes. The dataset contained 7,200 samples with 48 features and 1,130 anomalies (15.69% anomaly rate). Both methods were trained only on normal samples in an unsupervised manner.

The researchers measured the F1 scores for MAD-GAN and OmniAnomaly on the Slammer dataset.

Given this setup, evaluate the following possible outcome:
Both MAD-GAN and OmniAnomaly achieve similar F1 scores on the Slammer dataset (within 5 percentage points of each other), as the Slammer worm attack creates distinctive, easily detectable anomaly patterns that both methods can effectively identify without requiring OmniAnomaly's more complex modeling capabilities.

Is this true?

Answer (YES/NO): YES